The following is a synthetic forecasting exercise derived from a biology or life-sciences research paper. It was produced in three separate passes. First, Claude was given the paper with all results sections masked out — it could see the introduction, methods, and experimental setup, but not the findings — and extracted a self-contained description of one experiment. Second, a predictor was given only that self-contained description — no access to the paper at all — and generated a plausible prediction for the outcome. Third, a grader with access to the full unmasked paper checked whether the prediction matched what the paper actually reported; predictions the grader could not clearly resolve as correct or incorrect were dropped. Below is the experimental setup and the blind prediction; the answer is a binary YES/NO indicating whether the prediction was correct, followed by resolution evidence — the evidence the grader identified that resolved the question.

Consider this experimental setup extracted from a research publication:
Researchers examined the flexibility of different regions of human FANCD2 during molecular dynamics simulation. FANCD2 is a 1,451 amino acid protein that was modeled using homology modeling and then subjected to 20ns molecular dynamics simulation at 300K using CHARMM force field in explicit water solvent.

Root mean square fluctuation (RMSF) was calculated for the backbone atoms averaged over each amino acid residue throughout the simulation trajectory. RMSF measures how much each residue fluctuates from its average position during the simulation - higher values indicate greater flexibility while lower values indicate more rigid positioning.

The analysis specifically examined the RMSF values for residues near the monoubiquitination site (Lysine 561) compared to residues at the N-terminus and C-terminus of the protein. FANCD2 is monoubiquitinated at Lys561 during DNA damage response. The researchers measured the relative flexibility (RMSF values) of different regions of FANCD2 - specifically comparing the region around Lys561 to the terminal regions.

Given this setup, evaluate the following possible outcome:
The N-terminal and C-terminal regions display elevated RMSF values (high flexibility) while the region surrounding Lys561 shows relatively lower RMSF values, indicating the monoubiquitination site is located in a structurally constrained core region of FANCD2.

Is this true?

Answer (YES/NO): YES